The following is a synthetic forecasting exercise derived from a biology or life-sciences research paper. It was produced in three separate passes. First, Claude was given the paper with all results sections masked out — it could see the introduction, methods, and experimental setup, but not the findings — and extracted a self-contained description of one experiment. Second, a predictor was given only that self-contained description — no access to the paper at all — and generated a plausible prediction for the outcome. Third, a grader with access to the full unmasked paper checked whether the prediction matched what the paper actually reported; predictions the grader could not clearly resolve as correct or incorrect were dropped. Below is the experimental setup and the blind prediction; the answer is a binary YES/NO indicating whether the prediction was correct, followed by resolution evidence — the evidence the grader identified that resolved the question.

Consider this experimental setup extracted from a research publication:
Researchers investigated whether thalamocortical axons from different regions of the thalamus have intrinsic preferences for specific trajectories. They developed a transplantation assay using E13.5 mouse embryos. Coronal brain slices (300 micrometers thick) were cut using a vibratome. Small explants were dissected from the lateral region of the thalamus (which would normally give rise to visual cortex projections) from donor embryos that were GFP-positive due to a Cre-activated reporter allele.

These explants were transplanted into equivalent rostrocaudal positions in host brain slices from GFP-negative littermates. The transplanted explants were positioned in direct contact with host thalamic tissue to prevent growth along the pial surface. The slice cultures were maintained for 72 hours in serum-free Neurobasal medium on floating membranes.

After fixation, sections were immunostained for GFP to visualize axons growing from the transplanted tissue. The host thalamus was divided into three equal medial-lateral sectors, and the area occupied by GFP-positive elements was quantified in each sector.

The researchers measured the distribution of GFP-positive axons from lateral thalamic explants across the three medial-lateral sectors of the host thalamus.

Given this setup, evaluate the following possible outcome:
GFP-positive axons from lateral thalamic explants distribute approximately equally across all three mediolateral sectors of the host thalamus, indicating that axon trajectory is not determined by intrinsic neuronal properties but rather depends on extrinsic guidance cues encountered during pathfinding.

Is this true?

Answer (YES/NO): NO